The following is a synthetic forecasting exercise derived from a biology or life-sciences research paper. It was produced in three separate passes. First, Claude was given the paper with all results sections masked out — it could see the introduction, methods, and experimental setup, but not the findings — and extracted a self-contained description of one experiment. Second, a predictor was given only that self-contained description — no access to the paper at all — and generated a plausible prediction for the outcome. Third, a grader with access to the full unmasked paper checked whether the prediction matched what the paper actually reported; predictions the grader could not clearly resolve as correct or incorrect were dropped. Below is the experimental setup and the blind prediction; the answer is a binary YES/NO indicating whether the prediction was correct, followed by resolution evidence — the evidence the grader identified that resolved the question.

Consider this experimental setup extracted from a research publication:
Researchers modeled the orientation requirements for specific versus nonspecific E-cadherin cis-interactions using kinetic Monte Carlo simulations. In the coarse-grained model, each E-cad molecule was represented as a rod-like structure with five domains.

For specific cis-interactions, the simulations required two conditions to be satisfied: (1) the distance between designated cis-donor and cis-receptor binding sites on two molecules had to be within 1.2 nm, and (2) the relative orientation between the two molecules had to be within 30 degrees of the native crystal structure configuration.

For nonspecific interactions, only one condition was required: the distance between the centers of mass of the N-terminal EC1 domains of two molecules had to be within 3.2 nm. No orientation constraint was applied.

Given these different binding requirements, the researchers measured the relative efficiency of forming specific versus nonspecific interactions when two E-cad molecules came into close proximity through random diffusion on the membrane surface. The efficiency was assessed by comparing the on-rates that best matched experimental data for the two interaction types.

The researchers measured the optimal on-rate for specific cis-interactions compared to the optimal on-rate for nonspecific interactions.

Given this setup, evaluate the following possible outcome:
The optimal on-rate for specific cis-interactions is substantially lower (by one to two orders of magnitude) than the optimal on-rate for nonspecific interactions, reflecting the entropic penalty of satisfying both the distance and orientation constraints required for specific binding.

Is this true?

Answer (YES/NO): NO